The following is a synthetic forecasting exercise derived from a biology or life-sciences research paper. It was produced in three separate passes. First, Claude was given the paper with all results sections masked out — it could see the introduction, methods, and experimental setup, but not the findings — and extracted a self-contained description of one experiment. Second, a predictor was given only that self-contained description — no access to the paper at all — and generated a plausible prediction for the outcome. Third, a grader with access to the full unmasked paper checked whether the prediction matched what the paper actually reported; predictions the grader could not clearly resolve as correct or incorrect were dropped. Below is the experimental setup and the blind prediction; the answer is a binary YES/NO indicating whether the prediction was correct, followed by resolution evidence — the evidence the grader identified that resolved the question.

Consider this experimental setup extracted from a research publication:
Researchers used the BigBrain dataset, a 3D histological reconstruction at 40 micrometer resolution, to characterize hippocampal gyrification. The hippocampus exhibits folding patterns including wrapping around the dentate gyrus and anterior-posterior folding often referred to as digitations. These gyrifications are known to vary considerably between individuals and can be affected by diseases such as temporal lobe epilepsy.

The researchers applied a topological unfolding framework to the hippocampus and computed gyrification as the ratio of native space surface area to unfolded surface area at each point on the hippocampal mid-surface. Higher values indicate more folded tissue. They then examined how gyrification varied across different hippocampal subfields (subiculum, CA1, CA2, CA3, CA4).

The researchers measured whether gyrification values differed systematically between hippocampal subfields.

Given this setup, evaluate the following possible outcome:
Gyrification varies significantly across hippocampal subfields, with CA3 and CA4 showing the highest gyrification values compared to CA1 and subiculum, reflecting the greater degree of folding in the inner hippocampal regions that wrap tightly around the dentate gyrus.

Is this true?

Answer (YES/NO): NO